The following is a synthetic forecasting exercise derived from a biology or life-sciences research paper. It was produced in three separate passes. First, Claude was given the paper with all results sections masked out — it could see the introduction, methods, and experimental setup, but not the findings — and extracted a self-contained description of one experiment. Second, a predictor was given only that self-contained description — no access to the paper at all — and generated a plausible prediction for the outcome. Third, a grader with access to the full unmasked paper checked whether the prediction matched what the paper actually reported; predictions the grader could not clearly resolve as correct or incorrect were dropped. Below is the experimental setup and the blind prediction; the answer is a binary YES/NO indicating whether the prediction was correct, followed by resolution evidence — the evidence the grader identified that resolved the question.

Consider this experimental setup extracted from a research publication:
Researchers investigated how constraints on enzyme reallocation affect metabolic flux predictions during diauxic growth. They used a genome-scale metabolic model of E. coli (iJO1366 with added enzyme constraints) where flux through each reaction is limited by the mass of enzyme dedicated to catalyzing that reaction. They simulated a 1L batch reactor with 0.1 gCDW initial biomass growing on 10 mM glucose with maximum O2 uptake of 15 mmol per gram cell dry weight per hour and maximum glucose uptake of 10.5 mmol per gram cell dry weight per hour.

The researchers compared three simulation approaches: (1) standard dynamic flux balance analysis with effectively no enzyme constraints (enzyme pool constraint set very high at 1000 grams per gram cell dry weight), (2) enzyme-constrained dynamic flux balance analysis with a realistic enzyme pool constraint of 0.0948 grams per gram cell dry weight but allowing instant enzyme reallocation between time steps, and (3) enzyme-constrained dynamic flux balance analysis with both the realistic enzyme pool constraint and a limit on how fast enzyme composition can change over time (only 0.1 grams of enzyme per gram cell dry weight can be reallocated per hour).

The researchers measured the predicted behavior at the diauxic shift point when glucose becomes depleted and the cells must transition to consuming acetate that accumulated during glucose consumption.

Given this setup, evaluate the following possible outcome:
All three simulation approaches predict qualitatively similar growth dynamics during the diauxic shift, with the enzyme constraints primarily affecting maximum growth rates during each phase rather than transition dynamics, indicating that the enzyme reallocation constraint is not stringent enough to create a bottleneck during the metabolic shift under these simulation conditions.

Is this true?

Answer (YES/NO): NO